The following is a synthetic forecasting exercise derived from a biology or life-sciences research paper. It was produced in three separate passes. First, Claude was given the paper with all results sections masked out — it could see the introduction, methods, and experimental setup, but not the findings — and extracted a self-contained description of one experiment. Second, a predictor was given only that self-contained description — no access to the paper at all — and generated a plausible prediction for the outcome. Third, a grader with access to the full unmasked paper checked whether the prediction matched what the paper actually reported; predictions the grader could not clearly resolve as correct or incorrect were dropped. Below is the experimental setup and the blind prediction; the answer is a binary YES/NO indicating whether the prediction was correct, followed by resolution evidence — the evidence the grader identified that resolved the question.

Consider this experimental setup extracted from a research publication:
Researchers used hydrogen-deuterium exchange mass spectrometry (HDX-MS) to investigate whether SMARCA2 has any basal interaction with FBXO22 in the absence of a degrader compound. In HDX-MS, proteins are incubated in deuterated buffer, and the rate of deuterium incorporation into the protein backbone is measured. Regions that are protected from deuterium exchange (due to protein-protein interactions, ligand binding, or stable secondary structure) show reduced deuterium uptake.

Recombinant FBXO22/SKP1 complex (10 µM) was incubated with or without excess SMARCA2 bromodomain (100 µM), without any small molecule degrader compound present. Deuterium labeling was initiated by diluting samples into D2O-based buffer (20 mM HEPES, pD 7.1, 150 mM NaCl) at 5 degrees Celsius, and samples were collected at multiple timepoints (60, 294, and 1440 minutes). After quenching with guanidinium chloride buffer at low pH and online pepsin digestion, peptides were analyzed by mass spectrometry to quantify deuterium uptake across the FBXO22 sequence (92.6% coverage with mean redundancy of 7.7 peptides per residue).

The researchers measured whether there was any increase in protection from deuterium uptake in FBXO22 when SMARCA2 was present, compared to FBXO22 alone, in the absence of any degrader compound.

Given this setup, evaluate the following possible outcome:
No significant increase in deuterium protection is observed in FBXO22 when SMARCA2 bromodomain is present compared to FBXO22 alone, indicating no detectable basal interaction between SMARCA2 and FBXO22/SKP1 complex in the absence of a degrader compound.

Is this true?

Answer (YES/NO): NO